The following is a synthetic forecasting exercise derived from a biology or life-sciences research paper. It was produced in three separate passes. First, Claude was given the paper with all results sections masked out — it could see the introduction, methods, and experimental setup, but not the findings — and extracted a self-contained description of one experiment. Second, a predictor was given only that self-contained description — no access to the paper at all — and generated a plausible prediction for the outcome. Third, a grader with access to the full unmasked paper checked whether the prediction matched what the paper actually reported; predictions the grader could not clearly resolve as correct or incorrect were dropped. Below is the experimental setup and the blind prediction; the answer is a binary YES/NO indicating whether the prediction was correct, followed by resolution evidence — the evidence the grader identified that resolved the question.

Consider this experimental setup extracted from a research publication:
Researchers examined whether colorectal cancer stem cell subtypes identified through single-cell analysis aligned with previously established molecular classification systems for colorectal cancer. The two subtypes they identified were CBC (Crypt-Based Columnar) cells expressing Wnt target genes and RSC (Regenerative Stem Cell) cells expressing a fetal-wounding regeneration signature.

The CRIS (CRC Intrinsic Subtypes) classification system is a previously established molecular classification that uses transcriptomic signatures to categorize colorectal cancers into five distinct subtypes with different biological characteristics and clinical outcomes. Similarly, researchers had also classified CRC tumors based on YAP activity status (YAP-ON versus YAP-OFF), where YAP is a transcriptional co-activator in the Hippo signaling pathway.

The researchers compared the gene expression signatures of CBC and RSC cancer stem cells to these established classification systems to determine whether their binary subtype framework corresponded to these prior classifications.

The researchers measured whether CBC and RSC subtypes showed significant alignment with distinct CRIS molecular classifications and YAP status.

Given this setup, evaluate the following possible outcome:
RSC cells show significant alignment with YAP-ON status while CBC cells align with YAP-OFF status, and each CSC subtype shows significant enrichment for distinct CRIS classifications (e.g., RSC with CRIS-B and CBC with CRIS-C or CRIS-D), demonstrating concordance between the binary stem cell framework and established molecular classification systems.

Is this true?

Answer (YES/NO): NO